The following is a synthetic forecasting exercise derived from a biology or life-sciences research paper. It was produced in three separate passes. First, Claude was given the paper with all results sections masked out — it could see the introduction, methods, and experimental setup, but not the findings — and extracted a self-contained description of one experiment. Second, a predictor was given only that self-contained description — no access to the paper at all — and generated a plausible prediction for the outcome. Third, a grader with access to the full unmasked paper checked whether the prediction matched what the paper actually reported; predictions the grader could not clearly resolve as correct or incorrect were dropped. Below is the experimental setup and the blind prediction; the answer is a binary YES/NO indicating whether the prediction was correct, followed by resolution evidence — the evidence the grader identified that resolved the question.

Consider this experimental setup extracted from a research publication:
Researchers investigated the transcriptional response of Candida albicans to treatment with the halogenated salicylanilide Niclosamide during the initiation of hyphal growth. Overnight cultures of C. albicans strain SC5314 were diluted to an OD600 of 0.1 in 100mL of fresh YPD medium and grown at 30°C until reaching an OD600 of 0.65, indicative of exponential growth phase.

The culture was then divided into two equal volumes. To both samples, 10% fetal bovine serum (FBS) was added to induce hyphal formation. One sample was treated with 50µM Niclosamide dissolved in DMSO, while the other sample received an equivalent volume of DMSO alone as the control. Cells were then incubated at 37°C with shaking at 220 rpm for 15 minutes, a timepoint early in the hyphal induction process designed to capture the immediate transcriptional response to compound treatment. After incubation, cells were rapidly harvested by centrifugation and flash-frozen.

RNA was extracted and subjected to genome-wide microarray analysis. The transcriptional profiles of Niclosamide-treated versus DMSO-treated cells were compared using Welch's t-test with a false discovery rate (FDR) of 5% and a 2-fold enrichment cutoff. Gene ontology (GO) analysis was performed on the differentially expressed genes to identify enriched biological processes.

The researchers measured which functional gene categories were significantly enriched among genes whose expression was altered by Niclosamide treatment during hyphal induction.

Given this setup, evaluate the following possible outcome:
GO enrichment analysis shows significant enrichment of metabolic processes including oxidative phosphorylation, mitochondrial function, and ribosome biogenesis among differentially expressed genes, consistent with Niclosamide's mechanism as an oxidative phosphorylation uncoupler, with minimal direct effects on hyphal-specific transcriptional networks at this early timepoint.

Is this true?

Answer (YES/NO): NO